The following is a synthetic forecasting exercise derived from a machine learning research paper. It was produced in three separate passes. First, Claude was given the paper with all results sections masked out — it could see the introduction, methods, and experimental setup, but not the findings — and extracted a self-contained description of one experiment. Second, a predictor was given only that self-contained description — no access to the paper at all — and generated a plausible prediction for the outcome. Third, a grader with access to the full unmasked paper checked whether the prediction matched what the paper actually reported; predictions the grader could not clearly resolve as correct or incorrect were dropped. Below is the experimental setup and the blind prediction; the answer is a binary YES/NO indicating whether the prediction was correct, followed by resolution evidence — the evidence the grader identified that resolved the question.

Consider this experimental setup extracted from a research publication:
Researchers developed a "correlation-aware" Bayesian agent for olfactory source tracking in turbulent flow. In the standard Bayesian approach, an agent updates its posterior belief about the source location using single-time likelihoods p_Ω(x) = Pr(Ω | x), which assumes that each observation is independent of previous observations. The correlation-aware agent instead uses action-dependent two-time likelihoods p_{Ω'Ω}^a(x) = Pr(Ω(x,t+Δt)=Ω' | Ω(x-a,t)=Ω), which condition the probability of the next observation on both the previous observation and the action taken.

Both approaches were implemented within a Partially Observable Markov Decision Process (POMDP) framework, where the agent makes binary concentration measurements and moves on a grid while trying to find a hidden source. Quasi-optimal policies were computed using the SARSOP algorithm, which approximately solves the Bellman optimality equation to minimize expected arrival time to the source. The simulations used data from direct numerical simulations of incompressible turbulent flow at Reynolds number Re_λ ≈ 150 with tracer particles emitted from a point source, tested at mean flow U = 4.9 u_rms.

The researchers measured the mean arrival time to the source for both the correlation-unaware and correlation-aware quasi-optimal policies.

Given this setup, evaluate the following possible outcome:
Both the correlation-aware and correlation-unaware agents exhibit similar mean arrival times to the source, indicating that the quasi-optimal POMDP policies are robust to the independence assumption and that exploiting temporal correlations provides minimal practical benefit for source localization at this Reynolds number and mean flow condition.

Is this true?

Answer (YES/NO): NO